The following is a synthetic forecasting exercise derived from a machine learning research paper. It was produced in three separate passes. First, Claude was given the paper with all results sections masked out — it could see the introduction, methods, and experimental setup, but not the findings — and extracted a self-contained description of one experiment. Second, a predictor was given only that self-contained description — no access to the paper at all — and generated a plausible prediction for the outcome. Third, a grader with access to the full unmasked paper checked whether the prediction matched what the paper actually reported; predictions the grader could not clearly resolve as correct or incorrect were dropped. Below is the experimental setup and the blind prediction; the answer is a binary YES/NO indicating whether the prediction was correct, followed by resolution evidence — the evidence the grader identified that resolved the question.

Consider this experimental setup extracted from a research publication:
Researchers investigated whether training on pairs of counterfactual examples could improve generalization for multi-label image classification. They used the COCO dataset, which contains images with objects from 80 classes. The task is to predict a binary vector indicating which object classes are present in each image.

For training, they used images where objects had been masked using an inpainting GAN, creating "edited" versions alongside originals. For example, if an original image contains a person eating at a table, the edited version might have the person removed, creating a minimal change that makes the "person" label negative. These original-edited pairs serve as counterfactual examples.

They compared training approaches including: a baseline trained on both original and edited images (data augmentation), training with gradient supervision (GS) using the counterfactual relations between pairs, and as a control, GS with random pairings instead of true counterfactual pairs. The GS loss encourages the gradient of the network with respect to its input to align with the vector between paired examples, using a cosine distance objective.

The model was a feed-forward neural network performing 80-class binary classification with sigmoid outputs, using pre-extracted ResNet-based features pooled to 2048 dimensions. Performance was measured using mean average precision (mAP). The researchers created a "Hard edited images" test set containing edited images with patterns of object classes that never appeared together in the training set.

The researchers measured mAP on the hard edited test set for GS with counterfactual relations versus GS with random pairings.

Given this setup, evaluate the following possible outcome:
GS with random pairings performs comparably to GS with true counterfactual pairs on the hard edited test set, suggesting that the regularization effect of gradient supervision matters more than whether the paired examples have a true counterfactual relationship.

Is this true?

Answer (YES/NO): NO